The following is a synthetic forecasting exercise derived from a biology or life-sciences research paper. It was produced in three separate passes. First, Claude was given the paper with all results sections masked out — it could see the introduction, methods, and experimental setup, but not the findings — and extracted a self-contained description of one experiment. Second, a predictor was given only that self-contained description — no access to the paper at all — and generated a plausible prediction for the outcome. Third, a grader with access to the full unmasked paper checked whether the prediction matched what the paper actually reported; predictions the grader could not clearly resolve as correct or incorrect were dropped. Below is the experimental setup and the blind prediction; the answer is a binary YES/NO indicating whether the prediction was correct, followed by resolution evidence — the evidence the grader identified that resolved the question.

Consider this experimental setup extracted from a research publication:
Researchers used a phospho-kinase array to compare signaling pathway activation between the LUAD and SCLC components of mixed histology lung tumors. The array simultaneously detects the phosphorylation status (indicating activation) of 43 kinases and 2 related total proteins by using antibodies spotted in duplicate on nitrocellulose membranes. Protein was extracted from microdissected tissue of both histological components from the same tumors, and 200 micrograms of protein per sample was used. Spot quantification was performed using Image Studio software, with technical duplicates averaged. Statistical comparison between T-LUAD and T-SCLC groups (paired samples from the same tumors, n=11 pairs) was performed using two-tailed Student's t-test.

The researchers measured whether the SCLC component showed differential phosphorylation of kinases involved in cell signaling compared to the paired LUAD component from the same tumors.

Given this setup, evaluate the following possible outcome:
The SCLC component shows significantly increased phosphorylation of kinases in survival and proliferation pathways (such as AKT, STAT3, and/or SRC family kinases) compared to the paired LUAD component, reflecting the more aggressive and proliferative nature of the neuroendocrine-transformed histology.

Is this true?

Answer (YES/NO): YES